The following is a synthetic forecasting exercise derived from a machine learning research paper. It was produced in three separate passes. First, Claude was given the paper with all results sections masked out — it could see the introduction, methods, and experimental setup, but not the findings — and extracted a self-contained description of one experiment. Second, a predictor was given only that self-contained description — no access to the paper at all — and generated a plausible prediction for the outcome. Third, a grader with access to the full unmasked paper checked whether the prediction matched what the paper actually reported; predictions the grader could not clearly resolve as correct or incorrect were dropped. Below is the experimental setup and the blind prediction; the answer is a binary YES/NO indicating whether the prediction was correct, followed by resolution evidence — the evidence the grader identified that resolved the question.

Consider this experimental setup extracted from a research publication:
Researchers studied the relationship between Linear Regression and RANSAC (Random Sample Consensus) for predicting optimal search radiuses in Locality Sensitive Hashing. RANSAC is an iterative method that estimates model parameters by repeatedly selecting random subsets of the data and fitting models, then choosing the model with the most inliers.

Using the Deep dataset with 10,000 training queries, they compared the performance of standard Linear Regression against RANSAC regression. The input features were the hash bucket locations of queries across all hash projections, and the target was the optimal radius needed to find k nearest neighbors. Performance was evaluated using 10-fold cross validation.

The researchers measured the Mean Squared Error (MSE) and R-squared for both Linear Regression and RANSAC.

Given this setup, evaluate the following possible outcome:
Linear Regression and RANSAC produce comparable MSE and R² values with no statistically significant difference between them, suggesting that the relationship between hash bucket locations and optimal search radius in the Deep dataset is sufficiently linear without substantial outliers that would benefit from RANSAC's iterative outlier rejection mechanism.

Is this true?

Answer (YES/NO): YES